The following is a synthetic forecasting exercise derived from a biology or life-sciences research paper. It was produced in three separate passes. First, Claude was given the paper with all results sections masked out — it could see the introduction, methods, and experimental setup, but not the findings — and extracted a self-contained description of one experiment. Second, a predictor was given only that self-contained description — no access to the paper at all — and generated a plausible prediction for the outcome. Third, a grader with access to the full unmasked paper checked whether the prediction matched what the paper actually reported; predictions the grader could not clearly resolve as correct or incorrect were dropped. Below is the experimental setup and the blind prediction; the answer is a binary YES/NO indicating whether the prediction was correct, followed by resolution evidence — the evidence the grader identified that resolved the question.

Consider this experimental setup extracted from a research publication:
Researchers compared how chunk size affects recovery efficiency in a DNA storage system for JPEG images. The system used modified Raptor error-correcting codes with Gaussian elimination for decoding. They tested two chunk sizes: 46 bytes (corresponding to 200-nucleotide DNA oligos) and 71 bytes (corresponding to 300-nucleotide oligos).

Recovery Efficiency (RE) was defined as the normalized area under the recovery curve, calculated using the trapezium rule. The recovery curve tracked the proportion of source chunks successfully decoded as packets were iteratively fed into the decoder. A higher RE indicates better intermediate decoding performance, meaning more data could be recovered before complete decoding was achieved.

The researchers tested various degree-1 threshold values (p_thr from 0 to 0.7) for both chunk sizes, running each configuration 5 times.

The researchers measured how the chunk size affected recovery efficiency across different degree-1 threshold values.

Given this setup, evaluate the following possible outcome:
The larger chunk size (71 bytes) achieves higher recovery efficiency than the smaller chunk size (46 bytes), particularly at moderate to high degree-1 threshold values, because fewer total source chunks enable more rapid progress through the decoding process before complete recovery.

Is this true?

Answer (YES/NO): NO